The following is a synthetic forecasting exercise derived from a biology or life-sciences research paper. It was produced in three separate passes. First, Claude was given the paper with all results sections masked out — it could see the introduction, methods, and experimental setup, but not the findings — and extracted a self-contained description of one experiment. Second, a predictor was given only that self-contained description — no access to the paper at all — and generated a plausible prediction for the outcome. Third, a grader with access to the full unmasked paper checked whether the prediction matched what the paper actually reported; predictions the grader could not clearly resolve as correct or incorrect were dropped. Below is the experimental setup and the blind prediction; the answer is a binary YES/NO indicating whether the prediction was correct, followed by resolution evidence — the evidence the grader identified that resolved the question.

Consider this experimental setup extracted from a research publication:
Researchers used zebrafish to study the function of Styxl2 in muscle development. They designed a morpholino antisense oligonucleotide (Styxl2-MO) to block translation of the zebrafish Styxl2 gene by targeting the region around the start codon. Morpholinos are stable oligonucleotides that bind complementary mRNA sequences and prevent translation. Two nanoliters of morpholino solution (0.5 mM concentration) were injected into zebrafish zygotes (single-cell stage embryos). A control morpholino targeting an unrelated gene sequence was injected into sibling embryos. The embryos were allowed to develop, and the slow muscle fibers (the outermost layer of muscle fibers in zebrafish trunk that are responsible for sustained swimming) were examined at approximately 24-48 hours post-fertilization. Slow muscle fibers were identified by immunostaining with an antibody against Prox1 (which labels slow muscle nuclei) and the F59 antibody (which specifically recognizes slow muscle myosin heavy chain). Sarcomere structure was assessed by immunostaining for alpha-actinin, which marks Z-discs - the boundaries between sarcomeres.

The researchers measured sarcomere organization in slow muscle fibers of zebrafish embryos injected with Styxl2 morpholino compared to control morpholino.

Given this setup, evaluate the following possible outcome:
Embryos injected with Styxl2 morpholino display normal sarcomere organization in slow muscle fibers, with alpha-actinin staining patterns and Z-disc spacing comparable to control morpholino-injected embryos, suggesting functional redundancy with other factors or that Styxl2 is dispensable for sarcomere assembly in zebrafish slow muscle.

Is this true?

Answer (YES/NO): NO